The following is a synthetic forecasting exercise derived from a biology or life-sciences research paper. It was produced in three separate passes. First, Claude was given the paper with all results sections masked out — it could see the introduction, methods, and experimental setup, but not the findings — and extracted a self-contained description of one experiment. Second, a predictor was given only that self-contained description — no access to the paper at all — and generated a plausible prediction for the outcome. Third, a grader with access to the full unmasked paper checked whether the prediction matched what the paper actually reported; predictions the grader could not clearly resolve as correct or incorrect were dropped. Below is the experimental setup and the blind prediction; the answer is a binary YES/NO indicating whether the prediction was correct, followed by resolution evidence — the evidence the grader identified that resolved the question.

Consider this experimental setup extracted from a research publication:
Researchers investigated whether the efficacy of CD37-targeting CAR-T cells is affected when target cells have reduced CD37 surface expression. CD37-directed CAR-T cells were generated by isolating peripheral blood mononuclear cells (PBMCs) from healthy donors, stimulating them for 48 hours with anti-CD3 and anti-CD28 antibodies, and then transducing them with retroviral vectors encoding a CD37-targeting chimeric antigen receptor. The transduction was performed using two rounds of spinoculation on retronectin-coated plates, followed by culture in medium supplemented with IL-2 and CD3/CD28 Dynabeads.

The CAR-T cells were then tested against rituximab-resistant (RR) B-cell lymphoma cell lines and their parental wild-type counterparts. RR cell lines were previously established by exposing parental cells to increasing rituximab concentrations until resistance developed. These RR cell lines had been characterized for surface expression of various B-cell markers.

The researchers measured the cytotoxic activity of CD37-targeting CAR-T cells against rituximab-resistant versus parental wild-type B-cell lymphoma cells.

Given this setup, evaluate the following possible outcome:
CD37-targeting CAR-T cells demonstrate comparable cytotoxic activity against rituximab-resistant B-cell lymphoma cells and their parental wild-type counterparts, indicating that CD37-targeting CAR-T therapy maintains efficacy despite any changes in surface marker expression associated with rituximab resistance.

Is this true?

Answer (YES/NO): YES